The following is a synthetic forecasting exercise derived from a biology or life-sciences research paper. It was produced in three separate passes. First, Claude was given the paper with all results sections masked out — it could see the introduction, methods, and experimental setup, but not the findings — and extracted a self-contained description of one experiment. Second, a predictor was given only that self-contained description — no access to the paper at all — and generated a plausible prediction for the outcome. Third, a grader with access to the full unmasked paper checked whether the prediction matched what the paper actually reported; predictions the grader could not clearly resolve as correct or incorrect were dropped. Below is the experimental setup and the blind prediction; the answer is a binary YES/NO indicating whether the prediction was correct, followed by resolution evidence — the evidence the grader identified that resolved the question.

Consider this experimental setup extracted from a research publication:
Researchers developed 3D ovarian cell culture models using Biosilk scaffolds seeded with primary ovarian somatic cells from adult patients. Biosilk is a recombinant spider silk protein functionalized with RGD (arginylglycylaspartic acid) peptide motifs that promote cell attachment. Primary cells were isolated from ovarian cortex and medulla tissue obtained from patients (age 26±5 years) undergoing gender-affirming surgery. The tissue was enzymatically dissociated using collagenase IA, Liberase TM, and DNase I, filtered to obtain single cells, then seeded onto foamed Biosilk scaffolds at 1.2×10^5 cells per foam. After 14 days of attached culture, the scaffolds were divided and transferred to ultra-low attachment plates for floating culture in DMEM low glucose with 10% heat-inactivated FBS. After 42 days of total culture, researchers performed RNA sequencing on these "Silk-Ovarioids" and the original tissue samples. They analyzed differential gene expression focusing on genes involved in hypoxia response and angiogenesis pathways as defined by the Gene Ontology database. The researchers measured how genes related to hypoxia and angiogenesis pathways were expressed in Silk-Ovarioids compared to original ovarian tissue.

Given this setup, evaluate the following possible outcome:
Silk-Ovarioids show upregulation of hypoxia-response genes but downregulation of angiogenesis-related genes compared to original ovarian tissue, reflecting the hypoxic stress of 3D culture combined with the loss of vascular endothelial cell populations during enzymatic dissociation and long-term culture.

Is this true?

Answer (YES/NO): NO